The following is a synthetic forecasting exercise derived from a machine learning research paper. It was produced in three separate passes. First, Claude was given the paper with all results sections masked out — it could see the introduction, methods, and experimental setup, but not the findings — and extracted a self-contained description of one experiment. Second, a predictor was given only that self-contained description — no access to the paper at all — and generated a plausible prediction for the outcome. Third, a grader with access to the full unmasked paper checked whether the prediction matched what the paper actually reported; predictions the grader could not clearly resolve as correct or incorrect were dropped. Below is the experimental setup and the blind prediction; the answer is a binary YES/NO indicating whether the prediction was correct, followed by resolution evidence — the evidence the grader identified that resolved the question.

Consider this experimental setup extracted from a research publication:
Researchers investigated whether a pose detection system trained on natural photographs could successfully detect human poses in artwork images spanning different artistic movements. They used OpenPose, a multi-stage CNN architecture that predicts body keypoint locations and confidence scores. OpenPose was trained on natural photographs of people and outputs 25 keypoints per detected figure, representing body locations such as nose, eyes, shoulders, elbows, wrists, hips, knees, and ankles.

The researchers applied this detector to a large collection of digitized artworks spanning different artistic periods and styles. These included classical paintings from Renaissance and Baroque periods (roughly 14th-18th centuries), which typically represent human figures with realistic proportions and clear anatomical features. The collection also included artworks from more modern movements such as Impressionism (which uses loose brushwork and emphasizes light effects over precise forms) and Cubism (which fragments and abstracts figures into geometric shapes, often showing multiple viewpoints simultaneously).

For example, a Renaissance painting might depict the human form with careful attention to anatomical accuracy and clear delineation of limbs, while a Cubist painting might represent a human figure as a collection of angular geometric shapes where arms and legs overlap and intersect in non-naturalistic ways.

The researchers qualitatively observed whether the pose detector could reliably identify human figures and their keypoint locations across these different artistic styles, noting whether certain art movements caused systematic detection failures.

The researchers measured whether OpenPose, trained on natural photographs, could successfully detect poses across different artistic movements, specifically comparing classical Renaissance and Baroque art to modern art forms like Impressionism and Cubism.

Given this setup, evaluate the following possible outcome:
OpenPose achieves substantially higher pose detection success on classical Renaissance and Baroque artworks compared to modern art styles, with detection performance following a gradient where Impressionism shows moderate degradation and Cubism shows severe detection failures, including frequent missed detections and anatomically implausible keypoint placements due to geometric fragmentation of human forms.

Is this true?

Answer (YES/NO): NO